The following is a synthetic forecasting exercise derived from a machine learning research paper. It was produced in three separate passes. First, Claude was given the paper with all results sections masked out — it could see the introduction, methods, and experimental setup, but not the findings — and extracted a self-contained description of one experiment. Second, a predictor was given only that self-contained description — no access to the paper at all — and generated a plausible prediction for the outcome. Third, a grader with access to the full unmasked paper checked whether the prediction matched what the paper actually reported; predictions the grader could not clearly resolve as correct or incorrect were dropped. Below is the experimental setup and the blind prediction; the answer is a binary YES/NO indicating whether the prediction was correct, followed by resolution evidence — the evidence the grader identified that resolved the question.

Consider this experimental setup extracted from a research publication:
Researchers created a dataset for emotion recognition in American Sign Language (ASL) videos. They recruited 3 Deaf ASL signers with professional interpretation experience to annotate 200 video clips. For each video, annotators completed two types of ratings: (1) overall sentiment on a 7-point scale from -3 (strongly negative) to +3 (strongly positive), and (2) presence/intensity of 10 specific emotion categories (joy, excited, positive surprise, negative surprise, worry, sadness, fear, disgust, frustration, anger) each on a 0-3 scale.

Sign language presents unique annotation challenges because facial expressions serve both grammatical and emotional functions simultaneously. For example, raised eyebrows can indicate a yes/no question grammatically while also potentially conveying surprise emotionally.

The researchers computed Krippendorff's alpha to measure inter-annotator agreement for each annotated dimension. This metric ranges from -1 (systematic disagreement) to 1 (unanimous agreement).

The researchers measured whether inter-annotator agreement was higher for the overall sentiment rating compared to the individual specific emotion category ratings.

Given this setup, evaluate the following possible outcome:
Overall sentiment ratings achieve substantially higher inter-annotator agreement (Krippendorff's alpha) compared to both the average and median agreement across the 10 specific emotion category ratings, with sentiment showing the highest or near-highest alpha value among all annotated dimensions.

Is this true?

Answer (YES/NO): YES